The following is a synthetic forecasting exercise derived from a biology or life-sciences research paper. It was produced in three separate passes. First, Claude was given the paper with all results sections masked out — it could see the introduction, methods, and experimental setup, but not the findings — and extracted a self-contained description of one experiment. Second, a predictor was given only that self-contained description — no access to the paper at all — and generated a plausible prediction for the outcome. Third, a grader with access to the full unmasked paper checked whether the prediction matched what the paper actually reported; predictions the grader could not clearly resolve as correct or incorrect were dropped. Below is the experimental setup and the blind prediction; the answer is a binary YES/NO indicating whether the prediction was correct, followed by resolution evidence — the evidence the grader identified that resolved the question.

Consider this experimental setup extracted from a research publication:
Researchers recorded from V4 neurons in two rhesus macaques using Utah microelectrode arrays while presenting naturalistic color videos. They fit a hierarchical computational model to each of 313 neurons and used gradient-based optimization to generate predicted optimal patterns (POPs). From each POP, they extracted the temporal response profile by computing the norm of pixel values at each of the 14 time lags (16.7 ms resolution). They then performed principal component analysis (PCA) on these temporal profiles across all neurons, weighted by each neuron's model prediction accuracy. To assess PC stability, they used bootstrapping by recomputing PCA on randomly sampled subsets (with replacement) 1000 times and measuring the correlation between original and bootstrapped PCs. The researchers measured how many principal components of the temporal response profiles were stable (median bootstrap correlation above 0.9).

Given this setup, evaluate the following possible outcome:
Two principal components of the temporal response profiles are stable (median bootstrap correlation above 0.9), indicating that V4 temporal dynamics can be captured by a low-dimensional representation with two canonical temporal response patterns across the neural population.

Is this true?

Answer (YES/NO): NO